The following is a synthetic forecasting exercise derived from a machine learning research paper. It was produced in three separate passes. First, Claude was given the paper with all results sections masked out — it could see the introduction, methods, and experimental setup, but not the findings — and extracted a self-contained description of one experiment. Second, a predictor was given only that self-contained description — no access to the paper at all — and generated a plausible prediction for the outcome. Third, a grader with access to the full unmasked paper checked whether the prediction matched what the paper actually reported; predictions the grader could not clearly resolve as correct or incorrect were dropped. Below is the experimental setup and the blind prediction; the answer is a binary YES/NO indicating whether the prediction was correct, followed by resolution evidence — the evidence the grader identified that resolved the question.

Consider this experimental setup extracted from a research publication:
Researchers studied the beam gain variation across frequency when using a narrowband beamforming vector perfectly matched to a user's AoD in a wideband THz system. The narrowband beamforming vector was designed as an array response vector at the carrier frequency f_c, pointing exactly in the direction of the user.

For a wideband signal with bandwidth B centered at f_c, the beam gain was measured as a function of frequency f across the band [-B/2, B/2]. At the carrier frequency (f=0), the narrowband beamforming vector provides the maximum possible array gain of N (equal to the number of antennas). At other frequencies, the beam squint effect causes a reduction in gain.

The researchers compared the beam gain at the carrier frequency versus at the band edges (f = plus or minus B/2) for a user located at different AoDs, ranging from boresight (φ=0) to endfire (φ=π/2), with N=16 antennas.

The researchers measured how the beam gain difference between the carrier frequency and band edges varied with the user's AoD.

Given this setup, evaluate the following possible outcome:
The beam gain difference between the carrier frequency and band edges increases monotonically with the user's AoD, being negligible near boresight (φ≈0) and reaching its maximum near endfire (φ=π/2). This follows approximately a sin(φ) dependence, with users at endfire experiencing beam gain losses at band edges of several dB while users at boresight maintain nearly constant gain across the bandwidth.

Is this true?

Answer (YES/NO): YES